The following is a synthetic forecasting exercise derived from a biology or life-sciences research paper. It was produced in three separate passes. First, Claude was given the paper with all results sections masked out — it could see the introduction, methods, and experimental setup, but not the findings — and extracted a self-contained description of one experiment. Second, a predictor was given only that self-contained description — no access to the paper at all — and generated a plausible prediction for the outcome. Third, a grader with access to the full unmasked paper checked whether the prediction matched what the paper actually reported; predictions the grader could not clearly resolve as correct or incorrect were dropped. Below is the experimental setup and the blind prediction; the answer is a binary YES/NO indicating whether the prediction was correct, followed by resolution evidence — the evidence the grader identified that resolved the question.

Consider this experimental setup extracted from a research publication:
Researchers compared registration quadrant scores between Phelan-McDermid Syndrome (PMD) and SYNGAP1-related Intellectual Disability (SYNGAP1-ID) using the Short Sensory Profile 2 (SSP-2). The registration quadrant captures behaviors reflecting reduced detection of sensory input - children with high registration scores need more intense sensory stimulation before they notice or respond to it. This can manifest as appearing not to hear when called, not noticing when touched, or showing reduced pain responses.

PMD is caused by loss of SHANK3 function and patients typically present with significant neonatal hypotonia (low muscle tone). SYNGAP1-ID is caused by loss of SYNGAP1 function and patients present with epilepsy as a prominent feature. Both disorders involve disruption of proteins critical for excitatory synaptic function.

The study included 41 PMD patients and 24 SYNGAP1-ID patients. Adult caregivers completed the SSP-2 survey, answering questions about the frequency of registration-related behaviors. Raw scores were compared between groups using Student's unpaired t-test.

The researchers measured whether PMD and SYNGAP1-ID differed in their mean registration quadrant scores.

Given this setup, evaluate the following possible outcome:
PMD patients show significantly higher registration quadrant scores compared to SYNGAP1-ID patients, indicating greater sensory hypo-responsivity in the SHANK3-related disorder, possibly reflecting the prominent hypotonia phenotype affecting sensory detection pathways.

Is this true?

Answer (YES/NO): NO